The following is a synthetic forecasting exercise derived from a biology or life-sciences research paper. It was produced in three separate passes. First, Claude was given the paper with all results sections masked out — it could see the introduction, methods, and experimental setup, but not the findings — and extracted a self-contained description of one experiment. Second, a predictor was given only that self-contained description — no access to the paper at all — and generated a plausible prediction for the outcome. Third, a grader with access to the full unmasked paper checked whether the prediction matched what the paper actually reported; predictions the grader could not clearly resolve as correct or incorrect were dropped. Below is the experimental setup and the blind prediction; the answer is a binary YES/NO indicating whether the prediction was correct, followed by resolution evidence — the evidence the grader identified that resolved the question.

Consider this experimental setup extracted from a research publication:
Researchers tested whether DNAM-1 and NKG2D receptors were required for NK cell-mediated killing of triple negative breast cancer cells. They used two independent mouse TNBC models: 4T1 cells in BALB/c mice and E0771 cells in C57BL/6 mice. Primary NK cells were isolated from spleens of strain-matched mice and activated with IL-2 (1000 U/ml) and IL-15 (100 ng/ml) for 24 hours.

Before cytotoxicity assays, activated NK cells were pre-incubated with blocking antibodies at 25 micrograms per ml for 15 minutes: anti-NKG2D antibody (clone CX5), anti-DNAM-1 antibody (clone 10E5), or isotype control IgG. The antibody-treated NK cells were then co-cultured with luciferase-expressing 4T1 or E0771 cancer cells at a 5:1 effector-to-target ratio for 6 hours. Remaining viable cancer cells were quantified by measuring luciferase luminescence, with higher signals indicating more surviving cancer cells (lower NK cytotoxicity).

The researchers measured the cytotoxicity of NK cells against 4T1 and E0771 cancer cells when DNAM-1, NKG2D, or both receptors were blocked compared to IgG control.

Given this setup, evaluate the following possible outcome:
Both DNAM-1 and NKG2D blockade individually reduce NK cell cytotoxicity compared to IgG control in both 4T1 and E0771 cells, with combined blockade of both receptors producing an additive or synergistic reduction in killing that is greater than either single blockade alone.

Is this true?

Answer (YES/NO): YES